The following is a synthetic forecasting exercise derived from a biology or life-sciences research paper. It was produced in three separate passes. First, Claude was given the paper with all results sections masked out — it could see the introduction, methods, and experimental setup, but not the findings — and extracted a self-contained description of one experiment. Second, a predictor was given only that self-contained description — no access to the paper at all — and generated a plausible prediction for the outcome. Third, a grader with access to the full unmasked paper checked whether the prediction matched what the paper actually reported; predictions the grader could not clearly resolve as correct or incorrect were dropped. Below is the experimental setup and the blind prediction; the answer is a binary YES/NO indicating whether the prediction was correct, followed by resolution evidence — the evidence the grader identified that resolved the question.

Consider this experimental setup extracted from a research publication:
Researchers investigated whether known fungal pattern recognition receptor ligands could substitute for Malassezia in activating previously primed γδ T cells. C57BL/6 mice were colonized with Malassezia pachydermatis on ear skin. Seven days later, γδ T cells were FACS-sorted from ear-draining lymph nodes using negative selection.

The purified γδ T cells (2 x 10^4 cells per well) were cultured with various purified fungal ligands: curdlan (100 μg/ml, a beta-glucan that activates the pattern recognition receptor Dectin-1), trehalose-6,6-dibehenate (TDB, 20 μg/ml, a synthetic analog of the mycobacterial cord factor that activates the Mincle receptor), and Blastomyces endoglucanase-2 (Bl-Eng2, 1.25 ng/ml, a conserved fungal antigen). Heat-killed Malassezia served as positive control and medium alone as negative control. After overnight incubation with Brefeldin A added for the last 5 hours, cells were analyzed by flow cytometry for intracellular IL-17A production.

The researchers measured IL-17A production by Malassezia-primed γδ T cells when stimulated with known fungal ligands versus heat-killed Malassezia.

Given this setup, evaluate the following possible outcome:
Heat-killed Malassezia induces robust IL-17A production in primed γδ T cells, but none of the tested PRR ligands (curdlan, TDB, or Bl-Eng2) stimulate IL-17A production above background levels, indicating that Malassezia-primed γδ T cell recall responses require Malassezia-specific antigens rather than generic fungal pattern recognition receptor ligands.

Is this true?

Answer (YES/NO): YES